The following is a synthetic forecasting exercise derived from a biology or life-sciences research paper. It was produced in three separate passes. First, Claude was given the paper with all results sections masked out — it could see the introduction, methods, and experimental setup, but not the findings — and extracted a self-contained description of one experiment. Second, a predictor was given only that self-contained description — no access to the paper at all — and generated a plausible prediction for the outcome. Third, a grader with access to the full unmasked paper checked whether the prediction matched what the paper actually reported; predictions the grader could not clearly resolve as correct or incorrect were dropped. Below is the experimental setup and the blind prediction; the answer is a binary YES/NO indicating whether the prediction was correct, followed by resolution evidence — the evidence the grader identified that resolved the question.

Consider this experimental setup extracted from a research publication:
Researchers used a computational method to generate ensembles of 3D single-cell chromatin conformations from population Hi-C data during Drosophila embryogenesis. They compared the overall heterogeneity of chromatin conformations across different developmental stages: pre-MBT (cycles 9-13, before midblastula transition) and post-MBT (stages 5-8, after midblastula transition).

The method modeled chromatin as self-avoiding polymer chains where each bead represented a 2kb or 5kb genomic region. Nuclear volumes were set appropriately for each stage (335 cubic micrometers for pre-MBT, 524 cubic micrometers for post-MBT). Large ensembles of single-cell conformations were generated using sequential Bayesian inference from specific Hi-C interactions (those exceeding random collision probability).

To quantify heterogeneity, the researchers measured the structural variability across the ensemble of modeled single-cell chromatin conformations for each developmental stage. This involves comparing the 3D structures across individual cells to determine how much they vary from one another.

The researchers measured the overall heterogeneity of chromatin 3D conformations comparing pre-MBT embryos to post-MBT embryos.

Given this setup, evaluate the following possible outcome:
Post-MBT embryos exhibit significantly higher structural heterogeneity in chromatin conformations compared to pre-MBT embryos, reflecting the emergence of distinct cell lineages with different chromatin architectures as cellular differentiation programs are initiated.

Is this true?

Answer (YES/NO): NO